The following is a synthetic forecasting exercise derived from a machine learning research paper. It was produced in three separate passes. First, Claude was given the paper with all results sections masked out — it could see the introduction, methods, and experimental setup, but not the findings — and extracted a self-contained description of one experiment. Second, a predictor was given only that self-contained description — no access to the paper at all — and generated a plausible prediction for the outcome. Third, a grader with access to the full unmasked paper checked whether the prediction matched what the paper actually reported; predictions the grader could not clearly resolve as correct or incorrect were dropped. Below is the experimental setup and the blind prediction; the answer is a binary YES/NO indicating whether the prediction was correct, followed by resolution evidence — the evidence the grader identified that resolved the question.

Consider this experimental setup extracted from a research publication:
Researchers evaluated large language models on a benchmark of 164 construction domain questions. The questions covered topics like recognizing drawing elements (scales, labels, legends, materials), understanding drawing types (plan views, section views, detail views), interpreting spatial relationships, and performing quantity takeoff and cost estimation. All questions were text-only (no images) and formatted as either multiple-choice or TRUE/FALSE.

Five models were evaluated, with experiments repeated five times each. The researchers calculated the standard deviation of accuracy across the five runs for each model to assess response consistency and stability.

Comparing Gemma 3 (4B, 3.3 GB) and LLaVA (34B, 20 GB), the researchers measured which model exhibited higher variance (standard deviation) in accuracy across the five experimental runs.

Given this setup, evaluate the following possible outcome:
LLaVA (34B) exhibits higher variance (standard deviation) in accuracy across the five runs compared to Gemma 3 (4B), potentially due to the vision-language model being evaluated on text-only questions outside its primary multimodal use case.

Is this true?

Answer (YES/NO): YES